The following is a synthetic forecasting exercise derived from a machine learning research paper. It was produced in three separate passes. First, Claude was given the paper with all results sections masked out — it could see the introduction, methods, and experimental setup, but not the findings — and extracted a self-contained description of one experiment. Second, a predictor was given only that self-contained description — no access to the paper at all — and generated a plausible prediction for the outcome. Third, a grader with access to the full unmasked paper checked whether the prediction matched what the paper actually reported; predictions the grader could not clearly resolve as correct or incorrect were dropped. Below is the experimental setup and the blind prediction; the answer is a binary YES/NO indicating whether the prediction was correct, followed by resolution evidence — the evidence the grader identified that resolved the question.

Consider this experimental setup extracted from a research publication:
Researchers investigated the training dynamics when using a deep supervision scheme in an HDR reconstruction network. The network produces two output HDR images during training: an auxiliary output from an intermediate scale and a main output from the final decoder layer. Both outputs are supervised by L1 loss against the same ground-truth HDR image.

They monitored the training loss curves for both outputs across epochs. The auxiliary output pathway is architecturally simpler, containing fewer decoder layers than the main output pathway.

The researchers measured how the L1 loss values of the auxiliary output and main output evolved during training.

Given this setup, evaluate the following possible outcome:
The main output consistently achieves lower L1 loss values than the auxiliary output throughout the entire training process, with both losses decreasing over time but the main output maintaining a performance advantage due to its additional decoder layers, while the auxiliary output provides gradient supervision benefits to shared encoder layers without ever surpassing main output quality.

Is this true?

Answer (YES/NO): NO